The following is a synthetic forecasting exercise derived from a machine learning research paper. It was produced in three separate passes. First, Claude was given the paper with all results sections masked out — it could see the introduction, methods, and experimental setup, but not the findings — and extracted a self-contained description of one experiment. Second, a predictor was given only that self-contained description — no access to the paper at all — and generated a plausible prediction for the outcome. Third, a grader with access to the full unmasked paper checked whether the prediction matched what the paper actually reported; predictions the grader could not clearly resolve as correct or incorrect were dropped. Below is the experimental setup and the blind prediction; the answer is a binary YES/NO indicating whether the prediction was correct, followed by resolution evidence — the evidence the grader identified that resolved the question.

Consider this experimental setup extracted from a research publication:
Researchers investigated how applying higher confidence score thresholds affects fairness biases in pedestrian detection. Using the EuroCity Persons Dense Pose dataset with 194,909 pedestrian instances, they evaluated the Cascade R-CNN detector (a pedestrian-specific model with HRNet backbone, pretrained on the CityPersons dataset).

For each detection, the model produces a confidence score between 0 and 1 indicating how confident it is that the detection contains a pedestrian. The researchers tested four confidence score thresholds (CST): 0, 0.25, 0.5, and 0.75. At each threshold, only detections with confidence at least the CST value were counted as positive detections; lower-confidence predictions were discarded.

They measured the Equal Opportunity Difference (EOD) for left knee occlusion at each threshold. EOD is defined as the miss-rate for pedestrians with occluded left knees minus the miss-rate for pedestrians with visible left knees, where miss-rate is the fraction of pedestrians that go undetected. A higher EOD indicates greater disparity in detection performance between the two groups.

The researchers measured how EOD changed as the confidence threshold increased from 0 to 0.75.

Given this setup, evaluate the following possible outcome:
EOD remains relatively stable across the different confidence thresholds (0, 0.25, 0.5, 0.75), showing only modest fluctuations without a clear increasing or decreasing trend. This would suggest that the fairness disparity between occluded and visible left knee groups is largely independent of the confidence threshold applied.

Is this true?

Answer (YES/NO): NO